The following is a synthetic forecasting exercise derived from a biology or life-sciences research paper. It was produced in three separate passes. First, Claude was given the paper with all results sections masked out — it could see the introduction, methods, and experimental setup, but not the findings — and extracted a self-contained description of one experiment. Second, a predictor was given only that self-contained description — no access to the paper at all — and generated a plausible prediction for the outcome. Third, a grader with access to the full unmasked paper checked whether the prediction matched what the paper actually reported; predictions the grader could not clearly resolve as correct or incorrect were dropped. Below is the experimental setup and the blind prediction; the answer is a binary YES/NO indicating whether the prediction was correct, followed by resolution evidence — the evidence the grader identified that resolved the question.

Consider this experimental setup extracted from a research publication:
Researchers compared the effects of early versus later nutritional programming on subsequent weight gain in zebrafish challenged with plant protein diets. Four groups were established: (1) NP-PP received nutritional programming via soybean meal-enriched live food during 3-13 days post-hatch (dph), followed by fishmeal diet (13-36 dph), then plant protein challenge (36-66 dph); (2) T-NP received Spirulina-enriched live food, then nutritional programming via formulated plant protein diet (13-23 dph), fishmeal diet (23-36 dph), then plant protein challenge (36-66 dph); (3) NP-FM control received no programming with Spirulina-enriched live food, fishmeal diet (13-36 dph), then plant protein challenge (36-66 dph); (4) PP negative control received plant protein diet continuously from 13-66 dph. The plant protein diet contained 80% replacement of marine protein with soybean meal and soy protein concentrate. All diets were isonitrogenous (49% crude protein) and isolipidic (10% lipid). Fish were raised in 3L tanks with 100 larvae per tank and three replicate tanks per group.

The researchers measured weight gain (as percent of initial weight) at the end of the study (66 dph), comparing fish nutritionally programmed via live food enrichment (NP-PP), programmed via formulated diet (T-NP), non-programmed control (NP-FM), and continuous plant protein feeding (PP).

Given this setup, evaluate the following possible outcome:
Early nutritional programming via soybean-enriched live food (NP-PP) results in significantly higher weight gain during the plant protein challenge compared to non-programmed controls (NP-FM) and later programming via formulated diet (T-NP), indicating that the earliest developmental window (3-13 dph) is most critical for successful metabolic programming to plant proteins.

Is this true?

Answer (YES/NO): NO